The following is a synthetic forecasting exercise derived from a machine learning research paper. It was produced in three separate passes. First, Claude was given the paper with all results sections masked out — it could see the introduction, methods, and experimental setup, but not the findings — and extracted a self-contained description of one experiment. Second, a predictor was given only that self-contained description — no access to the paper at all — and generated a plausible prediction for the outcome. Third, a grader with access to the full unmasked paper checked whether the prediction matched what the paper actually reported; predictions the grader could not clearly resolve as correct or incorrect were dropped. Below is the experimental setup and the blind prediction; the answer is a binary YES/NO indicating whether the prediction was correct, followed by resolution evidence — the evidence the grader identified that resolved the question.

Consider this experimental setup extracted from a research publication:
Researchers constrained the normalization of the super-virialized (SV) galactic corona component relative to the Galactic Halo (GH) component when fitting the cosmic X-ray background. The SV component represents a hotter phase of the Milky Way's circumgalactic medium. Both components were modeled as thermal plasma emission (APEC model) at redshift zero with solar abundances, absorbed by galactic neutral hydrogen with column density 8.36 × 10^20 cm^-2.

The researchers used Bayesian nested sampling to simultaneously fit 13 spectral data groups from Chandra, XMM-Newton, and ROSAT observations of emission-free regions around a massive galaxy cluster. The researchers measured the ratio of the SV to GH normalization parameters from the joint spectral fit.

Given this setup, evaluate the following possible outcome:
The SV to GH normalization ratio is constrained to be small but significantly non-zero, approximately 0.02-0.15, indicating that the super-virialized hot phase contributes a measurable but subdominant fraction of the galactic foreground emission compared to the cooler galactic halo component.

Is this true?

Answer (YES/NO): YES